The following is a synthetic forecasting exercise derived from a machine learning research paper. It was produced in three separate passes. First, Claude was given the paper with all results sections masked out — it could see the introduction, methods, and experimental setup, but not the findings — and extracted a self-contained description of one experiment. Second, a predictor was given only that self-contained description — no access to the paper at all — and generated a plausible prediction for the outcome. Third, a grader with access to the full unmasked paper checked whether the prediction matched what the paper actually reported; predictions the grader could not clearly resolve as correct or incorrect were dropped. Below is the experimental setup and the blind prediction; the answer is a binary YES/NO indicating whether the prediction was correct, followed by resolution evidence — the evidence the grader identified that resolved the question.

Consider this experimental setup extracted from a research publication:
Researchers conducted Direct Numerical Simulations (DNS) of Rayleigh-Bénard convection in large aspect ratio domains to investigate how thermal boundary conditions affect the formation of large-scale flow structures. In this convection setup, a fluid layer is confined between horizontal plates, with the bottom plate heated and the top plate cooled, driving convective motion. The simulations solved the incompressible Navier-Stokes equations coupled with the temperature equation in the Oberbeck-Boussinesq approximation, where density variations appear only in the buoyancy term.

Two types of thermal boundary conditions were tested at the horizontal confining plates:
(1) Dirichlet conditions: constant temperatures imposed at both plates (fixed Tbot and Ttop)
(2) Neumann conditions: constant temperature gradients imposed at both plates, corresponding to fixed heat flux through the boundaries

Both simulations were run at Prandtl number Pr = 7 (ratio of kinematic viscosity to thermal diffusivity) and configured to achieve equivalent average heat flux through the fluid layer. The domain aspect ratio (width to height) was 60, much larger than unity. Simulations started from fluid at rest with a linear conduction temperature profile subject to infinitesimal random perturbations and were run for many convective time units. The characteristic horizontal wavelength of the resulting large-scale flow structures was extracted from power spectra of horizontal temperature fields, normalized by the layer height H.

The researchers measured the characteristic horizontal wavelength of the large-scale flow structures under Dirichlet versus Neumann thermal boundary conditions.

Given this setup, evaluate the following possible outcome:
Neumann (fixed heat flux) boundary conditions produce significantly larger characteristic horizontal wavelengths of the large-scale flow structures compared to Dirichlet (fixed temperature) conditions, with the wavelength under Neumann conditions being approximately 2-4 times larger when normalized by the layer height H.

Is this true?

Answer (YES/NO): NO